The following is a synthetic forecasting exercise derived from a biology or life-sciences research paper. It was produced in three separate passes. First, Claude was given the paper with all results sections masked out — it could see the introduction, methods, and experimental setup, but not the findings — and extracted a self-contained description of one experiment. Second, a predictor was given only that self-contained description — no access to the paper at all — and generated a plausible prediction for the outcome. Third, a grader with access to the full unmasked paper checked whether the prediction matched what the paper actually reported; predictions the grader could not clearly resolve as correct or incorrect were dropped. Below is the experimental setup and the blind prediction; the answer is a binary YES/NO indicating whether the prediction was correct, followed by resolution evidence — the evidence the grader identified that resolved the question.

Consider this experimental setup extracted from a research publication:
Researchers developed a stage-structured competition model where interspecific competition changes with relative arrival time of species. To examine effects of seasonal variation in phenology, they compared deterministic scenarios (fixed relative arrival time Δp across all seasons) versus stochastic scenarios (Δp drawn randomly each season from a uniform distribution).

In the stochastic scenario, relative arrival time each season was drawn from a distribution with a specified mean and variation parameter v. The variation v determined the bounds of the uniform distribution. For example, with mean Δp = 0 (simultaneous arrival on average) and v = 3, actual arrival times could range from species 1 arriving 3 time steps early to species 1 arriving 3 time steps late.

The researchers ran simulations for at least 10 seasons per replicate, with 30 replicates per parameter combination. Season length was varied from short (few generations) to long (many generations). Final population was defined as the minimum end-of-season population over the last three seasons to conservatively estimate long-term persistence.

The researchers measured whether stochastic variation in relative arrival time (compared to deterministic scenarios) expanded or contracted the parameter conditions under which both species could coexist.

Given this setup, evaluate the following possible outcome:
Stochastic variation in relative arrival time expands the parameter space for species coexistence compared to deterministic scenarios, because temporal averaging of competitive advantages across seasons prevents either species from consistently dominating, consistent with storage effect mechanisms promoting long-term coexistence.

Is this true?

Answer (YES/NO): NO